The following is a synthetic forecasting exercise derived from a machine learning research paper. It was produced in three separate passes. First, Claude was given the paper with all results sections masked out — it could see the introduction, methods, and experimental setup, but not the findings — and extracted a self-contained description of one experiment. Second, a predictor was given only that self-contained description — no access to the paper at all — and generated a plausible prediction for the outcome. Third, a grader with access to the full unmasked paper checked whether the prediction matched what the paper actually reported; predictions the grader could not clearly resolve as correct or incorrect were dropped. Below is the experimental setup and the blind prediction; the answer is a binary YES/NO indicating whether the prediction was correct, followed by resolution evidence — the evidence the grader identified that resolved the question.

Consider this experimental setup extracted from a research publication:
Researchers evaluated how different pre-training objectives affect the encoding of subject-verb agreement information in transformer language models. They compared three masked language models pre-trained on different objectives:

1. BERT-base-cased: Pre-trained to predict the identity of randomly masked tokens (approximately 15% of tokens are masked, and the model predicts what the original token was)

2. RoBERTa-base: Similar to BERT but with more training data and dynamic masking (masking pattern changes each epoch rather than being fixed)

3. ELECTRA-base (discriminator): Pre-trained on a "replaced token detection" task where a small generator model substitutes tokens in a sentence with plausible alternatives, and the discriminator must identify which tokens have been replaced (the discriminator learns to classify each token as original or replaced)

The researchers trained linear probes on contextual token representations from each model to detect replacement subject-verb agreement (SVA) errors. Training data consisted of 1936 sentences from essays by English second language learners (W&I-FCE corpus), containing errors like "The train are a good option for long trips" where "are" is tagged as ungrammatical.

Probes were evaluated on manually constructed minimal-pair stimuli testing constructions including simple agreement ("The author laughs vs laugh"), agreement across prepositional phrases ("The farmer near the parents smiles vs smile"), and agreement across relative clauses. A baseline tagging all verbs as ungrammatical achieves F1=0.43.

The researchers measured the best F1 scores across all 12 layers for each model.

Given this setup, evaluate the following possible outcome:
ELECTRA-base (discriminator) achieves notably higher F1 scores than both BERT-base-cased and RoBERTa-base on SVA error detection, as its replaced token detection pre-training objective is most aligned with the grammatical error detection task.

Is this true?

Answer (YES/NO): YES